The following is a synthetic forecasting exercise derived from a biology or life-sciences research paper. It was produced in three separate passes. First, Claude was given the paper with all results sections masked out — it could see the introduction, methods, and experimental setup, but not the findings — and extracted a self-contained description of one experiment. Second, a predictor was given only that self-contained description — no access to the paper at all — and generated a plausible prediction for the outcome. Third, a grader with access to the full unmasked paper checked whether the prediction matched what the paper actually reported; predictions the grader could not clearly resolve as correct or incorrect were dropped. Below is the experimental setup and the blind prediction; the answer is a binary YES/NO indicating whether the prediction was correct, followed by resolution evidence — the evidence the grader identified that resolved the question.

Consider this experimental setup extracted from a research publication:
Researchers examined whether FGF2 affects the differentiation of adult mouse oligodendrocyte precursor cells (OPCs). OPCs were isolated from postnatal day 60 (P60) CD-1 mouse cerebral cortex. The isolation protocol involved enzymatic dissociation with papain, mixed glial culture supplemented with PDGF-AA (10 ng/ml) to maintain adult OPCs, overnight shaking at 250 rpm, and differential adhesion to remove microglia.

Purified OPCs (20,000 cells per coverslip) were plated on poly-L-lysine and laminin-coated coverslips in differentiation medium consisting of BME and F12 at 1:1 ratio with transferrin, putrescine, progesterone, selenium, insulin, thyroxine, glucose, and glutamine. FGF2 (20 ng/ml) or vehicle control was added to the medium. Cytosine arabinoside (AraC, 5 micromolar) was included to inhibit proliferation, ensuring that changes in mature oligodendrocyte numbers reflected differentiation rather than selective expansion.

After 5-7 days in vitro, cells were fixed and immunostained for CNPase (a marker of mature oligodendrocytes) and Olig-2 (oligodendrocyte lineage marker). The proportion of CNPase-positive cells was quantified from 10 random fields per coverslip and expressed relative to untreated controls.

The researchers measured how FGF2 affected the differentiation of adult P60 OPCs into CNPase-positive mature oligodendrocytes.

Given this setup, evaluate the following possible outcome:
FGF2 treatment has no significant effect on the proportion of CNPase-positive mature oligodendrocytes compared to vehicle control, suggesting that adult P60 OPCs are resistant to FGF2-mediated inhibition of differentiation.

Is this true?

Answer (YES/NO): YES